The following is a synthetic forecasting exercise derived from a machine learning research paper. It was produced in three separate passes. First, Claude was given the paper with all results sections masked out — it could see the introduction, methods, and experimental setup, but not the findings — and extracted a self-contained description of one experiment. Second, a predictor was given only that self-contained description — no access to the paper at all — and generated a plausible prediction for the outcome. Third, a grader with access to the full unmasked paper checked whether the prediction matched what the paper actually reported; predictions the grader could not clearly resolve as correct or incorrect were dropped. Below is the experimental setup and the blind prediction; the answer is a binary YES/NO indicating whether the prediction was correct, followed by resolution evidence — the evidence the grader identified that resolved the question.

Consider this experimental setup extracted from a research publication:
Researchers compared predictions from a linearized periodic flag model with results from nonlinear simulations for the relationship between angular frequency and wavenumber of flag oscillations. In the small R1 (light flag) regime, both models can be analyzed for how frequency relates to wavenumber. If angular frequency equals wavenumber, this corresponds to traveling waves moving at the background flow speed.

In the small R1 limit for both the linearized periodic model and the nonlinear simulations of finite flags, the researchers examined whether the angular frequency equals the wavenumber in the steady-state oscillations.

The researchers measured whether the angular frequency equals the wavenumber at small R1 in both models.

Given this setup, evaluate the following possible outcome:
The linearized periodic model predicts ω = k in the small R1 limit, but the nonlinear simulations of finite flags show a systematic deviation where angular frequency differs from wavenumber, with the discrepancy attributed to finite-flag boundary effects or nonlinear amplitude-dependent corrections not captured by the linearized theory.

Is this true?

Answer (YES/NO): NO